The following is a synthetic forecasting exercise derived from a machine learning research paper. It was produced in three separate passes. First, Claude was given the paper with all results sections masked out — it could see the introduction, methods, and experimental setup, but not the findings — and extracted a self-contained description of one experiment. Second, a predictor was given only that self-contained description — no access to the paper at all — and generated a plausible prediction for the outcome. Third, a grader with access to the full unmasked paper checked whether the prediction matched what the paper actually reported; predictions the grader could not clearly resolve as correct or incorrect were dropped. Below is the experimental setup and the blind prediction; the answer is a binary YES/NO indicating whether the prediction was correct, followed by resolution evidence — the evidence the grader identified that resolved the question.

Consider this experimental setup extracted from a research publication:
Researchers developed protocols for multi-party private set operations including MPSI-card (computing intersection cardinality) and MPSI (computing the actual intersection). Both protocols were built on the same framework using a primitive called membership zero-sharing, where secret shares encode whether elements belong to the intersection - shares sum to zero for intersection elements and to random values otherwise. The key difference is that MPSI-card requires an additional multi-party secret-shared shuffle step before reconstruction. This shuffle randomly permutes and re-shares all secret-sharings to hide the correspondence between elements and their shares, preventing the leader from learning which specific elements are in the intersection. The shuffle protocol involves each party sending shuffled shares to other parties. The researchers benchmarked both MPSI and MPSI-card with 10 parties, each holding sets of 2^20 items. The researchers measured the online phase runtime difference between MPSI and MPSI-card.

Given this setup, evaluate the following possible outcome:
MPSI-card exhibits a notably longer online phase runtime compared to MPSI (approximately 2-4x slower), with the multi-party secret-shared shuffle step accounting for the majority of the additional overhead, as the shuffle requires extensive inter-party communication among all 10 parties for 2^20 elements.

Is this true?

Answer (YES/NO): NO